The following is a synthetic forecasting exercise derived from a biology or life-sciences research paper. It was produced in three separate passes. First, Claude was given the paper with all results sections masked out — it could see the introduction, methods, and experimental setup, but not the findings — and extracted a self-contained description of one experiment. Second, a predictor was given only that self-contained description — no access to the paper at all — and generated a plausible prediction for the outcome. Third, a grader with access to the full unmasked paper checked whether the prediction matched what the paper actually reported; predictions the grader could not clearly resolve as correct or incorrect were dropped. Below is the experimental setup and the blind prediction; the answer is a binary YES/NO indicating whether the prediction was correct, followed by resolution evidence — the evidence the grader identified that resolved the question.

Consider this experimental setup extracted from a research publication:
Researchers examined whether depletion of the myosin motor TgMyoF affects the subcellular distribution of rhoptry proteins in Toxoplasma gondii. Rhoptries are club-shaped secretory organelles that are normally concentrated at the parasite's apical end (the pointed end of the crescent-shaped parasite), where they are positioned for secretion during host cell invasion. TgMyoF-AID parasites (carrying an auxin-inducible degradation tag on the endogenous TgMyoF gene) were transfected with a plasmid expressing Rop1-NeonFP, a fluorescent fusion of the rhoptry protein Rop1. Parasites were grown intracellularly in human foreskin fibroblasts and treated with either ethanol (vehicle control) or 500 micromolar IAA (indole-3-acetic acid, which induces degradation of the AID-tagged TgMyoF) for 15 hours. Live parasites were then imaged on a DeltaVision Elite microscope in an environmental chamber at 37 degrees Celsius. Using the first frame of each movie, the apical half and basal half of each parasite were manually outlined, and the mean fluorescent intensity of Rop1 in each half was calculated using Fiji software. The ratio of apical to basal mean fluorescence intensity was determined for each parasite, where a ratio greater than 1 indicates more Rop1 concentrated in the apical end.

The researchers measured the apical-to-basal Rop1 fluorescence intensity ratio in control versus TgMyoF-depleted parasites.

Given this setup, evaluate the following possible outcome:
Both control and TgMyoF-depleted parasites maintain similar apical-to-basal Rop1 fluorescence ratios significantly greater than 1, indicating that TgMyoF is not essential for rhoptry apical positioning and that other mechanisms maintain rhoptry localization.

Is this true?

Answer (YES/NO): NO